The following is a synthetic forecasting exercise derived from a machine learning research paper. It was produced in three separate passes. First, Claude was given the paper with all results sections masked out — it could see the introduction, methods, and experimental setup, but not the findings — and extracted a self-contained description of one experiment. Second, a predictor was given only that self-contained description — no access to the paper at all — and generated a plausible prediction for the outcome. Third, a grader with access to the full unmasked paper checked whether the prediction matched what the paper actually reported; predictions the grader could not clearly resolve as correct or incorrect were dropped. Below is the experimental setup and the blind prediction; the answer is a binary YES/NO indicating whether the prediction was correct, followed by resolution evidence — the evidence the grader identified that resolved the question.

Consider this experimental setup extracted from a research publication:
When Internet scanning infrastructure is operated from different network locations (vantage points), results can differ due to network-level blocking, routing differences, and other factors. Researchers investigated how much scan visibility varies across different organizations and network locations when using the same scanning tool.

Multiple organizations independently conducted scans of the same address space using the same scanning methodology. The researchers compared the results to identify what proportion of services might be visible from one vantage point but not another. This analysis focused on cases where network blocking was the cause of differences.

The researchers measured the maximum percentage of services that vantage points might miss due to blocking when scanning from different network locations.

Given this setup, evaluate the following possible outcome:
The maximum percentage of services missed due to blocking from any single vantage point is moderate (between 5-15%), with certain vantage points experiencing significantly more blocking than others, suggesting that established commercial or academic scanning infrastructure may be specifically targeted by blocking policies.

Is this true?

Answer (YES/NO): NO